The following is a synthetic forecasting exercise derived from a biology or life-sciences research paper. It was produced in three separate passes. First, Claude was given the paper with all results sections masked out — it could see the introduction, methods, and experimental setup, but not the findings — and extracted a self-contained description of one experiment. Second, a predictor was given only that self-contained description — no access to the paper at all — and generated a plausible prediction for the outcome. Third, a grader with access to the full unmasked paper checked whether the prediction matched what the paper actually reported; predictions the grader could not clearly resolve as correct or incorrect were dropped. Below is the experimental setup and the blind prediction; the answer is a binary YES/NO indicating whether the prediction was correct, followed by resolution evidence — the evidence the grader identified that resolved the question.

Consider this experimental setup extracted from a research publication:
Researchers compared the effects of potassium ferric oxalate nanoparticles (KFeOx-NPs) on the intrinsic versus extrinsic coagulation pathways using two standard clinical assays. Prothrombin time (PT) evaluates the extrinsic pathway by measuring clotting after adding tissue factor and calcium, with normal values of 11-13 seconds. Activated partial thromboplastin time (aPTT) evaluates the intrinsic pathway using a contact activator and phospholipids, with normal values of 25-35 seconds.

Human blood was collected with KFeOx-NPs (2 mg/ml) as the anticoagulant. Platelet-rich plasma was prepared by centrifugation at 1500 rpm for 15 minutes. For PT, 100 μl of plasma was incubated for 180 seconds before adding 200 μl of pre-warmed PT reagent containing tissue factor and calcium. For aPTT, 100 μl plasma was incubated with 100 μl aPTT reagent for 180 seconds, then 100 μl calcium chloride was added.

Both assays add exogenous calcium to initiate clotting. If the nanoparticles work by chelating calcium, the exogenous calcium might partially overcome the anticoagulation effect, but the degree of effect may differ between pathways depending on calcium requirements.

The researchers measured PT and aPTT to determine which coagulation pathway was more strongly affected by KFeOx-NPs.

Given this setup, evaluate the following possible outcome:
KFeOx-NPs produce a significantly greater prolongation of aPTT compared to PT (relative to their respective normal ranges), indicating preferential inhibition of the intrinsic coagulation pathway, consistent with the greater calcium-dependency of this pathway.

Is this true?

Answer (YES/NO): YES